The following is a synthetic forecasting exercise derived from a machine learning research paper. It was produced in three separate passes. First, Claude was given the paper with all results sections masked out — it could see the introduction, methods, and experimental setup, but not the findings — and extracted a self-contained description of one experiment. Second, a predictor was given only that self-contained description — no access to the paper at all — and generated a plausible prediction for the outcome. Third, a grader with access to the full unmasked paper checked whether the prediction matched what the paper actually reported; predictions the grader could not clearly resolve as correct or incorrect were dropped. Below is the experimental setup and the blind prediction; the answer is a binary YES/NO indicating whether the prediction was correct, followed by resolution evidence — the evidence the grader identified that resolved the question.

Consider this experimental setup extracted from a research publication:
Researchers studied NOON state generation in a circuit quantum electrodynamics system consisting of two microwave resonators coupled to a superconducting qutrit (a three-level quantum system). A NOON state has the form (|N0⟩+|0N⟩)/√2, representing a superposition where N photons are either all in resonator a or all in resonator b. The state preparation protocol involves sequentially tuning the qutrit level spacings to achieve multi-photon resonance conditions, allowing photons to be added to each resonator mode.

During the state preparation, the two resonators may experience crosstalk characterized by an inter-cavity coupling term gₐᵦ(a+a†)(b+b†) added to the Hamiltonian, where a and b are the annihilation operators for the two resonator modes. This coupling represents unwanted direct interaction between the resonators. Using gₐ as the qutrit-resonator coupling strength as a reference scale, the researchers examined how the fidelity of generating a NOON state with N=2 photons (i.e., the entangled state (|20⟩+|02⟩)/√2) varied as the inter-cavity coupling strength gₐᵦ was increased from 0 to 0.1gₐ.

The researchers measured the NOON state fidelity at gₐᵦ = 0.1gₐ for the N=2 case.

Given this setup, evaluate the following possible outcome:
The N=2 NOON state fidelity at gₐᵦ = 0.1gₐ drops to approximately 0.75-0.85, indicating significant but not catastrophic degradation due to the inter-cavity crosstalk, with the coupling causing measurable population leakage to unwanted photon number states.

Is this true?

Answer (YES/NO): NO